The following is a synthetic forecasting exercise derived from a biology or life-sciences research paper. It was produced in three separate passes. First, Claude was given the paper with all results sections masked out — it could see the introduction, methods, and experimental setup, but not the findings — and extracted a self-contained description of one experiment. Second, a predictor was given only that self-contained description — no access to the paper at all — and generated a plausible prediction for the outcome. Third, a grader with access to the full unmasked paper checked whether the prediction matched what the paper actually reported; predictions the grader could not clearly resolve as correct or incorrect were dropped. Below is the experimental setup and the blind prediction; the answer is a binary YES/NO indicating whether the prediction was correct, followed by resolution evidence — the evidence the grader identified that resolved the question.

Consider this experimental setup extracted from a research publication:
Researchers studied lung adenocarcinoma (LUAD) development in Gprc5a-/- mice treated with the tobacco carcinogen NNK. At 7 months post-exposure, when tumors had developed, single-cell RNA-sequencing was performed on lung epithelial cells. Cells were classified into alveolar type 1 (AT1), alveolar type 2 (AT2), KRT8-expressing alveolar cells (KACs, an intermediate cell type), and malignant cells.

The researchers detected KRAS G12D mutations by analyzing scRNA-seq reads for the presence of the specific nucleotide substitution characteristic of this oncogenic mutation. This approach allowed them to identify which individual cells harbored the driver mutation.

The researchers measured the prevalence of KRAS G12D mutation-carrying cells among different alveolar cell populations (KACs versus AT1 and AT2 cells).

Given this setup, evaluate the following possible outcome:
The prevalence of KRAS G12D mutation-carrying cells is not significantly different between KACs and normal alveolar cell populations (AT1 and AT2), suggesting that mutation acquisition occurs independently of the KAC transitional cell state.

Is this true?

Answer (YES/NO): NO